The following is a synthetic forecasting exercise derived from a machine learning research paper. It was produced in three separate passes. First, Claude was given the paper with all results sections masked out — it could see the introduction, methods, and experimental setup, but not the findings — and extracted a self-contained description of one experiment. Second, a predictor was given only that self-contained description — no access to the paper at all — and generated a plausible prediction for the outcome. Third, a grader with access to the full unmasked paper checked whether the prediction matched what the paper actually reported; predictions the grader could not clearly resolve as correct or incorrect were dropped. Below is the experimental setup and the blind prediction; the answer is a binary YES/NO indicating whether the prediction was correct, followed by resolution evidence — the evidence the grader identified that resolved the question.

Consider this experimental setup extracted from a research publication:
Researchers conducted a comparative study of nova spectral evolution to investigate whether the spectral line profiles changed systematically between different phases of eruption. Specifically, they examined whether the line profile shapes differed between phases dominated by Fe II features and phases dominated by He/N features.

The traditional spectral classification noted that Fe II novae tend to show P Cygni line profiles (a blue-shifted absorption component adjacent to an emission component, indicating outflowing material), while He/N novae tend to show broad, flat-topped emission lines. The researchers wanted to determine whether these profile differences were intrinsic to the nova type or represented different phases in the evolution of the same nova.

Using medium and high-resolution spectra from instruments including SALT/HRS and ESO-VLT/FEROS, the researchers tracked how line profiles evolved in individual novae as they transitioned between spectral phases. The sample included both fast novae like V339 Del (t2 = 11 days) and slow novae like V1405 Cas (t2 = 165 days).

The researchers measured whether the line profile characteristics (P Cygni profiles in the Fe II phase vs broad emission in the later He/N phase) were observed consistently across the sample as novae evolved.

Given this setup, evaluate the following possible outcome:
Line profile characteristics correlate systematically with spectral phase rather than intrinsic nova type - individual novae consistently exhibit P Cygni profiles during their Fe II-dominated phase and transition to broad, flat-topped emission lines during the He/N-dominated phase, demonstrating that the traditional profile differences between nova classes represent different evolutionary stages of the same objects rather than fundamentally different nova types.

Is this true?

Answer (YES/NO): YES